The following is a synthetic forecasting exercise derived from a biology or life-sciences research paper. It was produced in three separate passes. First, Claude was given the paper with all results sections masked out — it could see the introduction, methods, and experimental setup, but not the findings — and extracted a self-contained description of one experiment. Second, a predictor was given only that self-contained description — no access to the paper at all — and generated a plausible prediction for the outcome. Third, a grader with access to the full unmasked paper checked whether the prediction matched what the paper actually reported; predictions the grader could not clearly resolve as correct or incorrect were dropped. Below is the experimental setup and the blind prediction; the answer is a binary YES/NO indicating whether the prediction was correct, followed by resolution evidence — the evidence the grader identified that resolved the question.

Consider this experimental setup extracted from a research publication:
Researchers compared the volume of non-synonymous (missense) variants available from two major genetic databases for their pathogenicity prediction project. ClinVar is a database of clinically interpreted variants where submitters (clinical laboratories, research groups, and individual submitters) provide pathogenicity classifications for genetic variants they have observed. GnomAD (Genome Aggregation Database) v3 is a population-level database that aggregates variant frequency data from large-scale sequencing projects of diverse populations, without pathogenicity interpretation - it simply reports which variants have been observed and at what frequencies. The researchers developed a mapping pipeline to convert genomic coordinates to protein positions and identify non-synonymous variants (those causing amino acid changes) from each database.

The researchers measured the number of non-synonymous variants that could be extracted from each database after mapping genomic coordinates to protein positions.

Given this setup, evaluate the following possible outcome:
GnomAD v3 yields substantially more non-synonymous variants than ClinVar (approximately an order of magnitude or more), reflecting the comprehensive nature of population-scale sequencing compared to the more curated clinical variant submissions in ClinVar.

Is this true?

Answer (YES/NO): NO